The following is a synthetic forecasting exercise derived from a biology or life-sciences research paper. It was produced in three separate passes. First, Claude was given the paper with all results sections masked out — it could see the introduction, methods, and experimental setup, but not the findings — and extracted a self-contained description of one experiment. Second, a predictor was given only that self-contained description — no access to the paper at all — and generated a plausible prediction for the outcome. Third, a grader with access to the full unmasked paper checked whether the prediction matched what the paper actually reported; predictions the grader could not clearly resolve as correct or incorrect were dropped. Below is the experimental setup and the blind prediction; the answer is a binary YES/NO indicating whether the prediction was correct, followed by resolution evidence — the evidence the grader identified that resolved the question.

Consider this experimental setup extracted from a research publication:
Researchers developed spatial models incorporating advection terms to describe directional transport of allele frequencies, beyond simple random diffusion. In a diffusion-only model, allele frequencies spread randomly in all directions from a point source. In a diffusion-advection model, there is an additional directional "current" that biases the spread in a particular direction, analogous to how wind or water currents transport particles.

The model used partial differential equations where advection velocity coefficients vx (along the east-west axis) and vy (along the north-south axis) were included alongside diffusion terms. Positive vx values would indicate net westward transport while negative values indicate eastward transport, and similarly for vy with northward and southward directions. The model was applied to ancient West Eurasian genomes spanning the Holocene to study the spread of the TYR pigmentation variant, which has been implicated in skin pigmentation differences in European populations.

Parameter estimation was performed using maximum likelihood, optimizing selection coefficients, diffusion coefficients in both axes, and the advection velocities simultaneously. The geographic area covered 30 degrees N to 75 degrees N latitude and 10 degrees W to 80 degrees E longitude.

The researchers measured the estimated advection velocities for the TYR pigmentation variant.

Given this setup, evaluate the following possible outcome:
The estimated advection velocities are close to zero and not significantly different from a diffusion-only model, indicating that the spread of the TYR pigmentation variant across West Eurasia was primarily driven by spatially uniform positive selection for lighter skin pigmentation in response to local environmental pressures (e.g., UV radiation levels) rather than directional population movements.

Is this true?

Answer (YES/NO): NO